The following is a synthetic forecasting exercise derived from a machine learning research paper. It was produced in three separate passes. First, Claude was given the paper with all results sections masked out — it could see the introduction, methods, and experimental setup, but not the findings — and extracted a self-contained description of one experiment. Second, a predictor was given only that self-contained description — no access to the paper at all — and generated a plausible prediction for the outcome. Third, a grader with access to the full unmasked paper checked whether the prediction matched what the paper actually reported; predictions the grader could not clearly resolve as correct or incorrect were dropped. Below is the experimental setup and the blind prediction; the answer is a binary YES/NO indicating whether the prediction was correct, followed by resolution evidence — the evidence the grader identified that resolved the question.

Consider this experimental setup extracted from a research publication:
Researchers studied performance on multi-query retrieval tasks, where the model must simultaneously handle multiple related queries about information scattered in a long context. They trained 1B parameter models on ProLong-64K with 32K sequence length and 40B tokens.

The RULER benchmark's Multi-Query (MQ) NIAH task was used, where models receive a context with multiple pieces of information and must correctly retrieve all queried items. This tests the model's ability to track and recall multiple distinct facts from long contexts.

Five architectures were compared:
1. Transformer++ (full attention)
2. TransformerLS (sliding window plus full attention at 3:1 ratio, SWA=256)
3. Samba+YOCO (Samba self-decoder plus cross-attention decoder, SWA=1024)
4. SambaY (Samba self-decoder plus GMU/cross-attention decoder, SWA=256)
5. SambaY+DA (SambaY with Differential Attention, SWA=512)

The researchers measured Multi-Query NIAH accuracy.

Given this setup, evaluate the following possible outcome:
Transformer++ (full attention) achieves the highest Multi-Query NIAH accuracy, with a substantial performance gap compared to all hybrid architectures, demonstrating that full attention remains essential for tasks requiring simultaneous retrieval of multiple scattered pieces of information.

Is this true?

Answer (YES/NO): NO